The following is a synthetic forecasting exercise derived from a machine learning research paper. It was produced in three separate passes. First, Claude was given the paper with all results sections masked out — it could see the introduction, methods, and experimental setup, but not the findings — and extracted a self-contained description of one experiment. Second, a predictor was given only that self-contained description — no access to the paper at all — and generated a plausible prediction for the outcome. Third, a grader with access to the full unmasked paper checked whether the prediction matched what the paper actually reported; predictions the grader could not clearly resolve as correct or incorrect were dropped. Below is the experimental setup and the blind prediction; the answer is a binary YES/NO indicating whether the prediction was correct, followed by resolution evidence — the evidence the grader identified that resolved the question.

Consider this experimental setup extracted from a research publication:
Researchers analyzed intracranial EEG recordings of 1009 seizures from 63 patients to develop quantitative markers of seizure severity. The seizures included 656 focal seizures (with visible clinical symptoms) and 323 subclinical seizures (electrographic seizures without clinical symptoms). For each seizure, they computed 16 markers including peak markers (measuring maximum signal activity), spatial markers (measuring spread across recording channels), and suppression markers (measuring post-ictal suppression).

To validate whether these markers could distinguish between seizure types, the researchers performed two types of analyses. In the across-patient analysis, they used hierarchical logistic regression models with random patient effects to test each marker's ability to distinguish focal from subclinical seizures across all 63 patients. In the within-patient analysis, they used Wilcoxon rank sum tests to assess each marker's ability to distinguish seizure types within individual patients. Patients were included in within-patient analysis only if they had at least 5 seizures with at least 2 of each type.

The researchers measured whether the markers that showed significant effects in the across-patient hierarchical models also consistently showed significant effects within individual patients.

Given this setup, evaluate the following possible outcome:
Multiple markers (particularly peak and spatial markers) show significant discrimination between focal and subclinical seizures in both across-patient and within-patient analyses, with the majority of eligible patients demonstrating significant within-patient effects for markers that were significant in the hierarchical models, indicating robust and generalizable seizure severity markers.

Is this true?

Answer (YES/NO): NO